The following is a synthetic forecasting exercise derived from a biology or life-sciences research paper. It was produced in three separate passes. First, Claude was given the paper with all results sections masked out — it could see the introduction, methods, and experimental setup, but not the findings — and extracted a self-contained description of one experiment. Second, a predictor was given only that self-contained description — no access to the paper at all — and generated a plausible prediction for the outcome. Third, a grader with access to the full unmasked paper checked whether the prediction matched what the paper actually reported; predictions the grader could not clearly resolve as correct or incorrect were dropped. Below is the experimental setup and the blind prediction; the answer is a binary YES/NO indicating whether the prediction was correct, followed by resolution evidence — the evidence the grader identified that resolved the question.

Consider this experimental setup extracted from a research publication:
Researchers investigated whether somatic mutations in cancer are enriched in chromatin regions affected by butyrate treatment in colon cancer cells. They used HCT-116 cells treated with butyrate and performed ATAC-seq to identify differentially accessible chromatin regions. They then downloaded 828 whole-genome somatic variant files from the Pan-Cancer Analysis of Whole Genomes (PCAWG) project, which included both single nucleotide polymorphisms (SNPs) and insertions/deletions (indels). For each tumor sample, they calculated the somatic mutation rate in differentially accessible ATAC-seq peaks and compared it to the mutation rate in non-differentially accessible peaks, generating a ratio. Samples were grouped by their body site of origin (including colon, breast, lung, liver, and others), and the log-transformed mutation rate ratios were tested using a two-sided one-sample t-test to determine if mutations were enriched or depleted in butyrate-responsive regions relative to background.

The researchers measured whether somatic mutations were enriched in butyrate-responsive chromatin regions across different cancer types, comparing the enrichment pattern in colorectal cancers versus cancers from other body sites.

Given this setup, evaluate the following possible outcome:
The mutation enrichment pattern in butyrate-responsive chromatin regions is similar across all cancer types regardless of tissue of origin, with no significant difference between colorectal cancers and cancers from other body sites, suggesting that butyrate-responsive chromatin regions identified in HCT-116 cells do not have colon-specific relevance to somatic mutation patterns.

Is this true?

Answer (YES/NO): NO